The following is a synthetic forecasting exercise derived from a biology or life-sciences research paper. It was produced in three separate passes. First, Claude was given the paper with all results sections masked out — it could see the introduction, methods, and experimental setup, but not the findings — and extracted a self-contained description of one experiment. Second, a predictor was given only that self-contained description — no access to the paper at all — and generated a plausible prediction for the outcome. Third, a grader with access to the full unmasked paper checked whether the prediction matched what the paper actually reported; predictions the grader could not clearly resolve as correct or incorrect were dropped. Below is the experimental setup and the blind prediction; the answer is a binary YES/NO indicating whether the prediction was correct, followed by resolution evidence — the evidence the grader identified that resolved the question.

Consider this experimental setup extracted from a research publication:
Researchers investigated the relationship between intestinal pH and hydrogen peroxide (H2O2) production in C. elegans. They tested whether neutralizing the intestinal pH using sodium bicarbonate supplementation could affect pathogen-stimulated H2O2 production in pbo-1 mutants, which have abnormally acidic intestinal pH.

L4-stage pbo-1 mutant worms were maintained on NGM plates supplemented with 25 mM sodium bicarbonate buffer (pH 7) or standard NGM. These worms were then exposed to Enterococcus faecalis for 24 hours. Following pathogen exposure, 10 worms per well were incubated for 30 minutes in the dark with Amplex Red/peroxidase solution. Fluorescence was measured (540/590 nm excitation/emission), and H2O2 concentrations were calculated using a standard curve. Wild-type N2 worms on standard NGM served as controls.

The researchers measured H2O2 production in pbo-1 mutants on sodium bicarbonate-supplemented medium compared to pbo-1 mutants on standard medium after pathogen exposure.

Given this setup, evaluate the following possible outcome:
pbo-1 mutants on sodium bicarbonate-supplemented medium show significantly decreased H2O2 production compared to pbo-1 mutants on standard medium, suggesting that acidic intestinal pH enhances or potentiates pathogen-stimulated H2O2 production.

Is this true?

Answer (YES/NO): NO